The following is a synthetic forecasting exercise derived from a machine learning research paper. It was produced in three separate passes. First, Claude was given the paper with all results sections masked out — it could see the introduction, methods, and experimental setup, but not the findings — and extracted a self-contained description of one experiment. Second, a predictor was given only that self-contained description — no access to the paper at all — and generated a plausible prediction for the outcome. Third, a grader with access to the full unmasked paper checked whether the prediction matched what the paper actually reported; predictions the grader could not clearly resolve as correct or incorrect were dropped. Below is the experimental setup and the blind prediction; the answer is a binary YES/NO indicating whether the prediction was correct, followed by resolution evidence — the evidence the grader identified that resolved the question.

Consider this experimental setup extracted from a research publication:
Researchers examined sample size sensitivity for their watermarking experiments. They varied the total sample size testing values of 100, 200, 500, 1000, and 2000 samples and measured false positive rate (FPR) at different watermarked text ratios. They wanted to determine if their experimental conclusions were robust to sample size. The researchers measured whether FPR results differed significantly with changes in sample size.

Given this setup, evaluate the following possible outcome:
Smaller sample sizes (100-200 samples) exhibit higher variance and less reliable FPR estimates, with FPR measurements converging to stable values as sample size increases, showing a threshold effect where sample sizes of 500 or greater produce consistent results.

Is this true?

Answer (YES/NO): NO